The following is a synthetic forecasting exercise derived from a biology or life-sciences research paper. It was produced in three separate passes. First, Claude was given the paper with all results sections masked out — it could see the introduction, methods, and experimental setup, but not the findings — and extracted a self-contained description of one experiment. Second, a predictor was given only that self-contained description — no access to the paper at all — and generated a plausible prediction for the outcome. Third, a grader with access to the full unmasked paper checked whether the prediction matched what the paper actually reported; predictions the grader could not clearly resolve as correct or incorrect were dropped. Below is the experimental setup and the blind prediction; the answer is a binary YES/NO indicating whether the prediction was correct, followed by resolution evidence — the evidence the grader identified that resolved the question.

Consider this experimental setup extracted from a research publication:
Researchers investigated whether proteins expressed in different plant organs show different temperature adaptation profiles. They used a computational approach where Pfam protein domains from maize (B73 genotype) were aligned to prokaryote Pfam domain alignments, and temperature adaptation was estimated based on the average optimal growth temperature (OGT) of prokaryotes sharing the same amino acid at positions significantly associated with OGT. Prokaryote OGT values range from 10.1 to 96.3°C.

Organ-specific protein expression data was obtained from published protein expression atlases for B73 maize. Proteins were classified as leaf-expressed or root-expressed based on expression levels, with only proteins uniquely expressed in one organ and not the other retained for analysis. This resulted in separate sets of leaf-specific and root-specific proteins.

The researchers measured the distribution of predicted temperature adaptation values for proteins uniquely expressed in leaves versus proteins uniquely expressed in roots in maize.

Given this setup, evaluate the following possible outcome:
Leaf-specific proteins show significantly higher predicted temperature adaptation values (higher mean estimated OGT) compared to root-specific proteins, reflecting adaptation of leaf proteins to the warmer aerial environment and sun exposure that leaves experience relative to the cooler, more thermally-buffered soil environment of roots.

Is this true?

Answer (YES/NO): YES